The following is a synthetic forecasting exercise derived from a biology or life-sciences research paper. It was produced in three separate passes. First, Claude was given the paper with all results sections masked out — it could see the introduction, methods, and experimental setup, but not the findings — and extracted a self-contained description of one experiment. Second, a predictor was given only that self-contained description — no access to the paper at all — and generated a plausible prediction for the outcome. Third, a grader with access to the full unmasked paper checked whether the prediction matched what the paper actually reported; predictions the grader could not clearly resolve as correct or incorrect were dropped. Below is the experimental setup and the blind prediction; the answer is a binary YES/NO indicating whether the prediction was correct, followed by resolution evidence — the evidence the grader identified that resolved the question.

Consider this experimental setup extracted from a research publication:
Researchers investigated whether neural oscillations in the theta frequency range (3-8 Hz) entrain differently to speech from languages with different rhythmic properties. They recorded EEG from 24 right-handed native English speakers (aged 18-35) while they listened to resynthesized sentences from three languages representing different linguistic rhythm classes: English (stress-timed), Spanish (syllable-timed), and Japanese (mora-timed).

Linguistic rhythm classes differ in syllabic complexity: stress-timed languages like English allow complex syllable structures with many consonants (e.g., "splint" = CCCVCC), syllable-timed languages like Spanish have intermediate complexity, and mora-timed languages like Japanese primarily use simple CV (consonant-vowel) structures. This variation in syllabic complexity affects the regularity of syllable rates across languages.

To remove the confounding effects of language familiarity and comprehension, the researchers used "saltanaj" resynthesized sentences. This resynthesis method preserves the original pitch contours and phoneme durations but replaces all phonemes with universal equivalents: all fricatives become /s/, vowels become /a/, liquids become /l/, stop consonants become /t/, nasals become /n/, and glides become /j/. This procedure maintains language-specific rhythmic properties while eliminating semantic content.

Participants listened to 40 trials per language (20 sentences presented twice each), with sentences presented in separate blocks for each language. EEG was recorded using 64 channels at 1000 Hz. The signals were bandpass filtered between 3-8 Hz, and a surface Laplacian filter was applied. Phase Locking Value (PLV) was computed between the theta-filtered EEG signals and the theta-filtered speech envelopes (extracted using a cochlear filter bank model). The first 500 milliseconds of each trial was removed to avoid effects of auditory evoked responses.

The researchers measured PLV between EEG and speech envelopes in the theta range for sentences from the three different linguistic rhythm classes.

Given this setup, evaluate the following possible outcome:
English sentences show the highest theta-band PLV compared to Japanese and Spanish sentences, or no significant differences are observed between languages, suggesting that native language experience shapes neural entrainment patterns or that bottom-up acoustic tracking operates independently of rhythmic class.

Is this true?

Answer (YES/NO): NO